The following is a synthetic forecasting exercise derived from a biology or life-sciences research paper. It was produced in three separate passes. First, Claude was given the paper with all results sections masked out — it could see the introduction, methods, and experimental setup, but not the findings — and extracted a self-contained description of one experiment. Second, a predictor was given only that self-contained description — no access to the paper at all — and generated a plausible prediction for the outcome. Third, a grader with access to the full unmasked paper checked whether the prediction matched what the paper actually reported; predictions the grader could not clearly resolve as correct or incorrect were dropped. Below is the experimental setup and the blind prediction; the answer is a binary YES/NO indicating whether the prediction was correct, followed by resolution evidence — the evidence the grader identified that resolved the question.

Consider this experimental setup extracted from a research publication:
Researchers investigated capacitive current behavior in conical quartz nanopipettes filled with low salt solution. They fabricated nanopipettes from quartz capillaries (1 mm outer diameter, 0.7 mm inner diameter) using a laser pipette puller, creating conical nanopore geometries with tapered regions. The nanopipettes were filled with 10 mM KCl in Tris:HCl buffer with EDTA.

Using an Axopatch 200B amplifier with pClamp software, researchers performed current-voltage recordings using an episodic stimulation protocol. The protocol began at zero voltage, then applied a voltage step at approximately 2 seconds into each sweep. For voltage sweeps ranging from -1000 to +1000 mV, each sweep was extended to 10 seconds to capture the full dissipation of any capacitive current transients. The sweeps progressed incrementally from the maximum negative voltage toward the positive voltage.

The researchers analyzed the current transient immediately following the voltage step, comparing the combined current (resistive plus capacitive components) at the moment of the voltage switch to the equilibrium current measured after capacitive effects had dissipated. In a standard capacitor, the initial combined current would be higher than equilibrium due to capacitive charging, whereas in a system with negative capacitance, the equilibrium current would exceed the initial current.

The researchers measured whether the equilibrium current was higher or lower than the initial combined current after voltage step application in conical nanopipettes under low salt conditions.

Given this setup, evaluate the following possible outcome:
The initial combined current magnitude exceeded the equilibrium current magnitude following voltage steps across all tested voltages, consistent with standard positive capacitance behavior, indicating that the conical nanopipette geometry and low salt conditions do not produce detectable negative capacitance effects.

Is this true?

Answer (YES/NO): NO